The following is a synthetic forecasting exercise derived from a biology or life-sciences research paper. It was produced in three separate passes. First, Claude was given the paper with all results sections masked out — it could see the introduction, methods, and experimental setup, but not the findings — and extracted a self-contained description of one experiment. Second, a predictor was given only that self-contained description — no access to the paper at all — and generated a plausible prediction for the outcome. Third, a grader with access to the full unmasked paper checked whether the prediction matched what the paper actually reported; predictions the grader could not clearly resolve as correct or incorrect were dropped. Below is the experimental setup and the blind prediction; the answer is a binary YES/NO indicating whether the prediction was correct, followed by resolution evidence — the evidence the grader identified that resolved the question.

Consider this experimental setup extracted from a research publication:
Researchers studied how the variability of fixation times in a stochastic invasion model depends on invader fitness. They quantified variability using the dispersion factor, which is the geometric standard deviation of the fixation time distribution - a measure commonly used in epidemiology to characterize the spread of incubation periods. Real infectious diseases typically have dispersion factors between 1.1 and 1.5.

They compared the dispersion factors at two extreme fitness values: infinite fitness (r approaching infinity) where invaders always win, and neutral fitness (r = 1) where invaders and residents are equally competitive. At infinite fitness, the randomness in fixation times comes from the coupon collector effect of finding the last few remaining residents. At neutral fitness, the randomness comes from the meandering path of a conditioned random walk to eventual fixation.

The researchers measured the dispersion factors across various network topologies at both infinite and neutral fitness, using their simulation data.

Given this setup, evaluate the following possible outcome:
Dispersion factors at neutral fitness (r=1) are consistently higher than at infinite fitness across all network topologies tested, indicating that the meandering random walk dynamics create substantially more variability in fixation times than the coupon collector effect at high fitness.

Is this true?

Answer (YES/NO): YES